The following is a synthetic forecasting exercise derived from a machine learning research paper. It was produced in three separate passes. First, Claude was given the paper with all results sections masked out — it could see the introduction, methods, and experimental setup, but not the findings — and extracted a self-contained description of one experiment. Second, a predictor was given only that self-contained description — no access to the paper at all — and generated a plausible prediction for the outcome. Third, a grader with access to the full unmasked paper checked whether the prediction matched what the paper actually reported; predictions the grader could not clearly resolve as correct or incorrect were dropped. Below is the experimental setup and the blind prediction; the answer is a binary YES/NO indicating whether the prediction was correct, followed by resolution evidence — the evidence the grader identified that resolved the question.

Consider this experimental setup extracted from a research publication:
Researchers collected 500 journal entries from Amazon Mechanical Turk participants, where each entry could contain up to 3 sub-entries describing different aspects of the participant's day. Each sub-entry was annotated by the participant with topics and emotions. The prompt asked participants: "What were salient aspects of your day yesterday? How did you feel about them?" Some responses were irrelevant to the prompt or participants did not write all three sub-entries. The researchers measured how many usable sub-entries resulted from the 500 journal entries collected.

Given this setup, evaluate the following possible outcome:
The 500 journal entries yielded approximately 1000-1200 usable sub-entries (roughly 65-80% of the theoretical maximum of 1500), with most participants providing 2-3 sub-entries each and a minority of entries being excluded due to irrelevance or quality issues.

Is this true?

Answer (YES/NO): NO